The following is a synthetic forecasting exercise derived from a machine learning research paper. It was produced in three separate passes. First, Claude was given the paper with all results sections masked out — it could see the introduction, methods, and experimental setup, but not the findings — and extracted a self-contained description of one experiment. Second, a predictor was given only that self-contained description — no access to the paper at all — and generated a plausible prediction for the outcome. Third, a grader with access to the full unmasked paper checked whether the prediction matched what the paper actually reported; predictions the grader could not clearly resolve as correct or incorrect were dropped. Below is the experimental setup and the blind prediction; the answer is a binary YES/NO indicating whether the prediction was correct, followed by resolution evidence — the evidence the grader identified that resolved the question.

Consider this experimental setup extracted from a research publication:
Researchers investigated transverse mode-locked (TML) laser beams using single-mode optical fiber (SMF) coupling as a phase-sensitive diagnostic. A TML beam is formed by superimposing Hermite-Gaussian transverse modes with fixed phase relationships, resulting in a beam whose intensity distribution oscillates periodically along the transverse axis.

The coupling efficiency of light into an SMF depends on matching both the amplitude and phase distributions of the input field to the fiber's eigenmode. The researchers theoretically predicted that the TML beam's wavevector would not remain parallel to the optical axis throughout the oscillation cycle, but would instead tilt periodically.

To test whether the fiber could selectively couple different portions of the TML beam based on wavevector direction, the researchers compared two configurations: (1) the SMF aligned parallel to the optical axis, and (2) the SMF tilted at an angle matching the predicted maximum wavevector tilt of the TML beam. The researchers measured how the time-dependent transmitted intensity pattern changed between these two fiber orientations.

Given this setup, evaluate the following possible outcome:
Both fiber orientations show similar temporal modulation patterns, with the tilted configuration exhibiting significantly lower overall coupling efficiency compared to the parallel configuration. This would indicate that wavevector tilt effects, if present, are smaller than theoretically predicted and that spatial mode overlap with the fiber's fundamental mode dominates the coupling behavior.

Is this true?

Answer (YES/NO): NO